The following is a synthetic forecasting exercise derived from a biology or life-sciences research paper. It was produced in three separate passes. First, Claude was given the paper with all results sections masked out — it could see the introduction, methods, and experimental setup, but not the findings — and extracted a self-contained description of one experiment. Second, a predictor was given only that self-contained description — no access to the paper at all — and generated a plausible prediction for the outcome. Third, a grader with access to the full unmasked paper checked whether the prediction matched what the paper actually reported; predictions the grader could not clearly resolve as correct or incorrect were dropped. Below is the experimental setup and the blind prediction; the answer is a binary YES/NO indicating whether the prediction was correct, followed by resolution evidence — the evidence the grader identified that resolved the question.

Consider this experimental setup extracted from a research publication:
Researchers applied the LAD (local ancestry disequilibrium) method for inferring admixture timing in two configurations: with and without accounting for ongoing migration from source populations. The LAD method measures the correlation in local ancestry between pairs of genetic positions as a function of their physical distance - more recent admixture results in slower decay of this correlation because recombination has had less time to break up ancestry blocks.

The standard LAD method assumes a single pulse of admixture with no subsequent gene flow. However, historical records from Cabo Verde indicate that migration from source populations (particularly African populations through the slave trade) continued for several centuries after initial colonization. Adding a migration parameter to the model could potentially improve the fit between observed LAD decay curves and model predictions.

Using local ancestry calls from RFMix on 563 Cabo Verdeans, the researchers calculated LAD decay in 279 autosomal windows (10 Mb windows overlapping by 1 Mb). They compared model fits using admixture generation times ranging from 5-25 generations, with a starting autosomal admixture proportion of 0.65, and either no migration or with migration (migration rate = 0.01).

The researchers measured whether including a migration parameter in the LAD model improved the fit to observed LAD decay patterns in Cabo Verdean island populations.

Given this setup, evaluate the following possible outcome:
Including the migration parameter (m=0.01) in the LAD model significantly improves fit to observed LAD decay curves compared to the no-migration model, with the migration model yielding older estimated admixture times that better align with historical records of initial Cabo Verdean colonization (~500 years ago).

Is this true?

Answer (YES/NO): NO